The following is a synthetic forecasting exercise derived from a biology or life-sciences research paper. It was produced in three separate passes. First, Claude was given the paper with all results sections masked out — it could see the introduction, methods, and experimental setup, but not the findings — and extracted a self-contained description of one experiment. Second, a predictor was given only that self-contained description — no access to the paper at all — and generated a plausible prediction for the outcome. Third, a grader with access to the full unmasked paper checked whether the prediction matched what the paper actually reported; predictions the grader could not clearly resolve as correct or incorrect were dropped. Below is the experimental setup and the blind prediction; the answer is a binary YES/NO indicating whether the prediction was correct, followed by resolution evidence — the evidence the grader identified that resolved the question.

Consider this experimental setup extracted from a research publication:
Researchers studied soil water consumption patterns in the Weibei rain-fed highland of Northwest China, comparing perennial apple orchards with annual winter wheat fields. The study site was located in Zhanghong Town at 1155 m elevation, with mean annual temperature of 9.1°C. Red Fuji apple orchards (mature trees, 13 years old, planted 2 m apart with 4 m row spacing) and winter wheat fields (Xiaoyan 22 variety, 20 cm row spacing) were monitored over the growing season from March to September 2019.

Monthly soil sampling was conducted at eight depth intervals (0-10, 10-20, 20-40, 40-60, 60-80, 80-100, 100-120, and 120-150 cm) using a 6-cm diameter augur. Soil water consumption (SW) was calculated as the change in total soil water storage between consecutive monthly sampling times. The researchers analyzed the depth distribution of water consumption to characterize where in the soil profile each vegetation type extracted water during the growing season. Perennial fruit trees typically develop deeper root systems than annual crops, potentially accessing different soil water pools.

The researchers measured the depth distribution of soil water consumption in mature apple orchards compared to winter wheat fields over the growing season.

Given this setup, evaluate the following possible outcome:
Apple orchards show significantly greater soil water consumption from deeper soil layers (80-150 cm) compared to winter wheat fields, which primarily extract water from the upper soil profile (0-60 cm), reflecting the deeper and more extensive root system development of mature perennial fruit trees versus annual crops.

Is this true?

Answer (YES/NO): NO